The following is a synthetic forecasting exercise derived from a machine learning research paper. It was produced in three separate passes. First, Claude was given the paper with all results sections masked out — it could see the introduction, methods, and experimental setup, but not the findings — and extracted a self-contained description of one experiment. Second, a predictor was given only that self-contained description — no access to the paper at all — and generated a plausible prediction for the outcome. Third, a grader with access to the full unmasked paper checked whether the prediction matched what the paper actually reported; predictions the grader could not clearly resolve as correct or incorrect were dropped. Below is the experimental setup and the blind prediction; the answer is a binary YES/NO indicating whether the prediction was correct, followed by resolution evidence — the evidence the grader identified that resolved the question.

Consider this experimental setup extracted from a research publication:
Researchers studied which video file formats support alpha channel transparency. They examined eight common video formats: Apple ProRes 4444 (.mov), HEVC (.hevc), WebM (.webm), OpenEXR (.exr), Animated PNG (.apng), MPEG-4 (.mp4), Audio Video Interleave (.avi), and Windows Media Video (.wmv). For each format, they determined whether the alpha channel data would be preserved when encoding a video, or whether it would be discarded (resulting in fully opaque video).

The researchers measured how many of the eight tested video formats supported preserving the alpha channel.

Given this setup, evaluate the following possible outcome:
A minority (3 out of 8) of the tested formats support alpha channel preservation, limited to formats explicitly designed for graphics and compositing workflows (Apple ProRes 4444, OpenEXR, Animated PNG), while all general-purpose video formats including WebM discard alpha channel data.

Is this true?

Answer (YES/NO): NO